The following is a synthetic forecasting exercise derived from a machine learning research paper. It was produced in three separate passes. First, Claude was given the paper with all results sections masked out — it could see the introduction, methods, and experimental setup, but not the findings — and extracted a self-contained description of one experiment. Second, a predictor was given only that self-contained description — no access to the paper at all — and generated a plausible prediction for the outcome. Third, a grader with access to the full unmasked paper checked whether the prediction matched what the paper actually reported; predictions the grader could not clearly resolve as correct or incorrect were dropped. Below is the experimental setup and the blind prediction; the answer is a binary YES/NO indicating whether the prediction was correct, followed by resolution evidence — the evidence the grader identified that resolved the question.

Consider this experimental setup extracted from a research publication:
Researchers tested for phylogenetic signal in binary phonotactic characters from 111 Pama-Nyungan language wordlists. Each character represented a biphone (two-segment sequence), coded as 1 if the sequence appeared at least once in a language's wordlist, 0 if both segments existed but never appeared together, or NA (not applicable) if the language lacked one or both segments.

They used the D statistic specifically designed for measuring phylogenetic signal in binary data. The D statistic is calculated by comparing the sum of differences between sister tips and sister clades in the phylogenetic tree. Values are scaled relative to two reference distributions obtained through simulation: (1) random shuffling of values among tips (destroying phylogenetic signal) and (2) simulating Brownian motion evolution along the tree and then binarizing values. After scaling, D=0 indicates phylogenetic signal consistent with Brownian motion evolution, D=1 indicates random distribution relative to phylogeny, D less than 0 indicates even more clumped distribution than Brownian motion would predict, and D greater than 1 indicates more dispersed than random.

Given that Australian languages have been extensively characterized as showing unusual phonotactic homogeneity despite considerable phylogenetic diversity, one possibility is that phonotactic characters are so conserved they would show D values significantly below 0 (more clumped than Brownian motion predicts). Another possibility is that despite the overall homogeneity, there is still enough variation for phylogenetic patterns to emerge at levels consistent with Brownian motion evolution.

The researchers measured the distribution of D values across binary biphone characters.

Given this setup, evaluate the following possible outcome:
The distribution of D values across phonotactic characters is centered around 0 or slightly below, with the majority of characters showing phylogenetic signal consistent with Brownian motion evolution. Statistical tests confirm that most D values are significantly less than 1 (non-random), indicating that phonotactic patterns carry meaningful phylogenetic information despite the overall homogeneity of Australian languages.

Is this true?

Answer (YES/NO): NO